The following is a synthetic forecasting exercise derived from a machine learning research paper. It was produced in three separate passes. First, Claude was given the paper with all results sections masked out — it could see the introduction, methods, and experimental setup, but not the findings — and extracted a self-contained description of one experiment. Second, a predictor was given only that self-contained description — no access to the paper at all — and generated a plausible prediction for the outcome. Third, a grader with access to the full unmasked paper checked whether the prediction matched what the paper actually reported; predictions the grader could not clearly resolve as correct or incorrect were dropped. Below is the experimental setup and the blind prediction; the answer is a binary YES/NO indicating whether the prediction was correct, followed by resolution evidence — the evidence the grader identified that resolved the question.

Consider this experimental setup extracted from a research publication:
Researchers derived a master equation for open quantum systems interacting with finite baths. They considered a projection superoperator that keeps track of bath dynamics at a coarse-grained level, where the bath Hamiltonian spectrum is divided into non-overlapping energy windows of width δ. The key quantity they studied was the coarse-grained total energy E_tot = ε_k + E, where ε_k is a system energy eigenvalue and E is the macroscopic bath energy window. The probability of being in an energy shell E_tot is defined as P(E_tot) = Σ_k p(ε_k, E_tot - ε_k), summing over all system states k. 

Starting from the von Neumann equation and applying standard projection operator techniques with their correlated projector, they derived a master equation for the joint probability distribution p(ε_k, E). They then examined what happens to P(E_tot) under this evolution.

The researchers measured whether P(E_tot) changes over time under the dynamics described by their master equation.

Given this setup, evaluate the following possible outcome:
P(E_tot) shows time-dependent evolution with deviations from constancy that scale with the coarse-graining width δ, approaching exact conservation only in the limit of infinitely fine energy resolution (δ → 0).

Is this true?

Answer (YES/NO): NO